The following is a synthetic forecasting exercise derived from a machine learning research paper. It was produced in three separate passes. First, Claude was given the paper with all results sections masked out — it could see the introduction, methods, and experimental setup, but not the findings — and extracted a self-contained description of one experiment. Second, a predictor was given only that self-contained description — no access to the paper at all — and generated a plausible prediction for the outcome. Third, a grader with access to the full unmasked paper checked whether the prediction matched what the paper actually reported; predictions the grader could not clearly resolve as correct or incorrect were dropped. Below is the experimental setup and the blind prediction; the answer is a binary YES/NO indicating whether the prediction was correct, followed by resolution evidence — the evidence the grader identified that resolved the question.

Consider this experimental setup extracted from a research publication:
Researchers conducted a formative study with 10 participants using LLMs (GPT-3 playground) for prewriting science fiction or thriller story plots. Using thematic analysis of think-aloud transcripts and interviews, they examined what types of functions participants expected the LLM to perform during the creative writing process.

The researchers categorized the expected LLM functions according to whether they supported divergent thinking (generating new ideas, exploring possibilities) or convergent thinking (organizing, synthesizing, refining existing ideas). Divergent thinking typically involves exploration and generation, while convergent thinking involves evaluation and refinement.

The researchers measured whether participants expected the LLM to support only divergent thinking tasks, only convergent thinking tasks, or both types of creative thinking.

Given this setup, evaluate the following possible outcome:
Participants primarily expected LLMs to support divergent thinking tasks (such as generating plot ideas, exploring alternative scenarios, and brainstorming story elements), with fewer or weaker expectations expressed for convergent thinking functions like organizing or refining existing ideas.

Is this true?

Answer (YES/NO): NO